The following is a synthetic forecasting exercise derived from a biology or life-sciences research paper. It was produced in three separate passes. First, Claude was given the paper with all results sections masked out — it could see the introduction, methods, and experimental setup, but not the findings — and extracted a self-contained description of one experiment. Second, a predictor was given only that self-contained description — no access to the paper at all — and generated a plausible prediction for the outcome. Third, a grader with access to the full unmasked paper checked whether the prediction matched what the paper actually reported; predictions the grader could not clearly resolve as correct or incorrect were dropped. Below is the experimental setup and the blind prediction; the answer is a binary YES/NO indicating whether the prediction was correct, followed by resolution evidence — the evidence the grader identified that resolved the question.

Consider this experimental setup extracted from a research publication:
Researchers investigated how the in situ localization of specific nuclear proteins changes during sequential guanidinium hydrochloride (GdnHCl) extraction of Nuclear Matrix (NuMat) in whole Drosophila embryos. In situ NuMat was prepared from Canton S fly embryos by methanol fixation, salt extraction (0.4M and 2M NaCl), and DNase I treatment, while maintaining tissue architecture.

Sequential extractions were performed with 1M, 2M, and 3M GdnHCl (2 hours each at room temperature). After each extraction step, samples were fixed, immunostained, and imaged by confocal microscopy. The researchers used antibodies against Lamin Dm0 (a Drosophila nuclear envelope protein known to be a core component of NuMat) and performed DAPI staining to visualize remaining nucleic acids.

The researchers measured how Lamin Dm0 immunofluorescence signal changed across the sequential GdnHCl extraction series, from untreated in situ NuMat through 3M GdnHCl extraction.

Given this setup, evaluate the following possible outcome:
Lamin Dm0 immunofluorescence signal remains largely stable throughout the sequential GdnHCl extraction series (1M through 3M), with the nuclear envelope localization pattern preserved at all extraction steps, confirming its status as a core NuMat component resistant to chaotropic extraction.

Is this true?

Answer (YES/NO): YES